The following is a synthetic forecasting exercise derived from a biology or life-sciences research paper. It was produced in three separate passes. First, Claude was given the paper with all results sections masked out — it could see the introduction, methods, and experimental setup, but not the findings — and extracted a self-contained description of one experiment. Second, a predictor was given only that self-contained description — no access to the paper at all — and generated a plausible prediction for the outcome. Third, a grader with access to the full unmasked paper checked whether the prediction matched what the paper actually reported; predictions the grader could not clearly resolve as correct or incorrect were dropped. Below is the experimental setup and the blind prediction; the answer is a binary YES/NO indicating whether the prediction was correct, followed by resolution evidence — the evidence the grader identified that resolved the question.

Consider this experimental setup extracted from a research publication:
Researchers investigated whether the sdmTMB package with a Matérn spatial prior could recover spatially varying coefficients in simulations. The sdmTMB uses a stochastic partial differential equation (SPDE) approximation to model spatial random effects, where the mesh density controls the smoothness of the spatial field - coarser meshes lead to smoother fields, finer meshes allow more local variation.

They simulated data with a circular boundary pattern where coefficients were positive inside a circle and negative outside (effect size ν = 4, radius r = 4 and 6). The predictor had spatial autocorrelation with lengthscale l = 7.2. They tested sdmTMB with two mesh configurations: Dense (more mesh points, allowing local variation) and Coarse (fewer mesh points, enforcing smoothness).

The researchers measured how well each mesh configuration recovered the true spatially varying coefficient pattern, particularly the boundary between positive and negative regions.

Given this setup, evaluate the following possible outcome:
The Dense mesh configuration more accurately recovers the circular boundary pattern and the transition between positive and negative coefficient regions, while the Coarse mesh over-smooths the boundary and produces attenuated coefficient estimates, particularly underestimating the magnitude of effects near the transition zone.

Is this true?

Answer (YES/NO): NO